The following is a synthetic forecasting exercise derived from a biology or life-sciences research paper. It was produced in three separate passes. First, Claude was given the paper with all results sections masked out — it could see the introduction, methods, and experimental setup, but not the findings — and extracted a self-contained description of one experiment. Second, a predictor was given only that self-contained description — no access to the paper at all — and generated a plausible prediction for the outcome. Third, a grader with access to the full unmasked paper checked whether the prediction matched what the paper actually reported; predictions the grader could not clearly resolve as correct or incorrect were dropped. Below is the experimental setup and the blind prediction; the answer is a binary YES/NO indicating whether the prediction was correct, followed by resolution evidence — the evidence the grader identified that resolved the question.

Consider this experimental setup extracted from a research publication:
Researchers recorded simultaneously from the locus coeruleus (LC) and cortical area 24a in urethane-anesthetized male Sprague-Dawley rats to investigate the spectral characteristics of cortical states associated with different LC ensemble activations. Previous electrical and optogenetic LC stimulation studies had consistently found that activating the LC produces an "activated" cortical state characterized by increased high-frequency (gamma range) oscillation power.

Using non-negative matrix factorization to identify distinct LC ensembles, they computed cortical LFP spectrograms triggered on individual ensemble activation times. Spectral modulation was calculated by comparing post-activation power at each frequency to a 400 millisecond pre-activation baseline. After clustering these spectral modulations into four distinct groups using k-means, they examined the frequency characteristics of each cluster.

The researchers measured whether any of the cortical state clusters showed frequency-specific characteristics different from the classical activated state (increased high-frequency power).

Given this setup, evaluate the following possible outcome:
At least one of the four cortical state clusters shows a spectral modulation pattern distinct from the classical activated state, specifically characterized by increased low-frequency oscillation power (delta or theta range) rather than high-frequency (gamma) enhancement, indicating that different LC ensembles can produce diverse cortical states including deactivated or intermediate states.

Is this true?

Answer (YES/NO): NO